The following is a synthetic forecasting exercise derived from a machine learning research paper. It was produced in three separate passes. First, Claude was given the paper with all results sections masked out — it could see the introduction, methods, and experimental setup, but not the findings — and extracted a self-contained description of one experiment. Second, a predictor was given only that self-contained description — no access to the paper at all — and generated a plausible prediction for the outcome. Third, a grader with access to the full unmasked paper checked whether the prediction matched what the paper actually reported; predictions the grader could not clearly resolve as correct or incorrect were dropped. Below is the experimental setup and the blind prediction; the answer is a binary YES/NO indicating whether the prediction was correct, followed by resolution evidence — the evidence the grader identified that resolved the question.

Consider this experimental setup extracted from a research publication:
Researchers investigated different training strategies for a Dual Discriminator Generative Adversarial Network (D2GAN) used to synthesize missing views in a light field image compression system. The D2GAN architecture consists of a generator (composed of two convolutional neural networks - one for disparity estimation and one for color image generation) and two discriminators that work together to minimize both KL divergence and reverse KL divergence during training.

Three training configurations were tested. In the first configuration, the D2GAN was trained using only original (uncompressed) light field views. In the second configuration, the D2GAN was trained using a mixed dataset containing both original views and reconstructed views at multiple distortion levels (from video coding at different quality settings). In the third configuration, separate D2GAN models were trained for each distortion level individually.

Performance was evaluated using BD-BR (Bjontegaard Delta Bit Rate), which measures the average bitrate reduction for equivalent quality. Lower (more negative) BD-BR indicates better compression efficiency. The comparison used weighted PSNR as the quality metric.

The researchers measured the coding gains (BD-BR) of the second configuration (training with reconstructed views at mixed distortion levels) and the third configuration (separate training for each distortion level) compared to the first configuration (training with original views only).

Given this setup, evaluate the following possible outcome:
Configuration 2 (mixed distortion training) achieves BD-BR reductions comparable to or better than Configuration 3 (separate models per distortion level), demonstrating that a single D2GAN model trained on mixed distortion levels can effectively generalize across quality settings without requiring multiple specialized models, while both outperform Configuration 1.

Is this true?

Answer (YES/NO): NO